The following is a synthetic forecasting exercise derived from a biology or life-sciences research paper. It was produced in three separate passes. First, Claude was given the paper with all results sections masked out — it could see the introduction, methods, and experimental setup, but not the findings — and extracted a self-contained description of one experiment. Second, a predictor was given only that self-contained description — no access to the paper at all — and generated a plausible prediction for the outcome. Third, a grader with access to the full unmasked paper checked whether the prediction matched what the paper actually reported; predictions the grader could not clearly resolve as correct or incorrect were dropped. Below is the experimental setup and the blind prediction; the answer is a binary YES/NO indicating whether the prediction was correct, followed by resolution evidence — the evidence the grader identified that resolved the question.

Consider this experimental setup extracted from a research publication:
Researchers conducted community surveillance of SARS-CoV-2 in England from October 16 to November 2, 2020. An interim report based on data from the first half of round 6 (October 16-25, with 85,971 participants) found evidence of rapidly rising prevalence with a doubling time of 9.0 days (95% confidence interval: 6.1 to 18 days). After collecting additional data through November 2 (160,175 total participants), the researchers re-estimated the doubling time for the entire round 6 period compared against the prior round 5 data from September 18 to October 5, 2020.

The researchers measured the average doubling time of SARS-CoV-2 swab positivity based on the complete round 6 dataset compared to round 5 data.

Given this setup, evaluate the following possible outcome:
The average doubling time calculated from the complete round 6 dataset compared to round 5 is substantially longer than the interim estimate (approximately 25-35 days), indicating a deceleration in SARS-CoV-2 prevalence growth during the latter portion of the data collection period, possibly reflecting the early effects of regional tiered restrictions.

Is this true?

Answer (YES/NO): NO